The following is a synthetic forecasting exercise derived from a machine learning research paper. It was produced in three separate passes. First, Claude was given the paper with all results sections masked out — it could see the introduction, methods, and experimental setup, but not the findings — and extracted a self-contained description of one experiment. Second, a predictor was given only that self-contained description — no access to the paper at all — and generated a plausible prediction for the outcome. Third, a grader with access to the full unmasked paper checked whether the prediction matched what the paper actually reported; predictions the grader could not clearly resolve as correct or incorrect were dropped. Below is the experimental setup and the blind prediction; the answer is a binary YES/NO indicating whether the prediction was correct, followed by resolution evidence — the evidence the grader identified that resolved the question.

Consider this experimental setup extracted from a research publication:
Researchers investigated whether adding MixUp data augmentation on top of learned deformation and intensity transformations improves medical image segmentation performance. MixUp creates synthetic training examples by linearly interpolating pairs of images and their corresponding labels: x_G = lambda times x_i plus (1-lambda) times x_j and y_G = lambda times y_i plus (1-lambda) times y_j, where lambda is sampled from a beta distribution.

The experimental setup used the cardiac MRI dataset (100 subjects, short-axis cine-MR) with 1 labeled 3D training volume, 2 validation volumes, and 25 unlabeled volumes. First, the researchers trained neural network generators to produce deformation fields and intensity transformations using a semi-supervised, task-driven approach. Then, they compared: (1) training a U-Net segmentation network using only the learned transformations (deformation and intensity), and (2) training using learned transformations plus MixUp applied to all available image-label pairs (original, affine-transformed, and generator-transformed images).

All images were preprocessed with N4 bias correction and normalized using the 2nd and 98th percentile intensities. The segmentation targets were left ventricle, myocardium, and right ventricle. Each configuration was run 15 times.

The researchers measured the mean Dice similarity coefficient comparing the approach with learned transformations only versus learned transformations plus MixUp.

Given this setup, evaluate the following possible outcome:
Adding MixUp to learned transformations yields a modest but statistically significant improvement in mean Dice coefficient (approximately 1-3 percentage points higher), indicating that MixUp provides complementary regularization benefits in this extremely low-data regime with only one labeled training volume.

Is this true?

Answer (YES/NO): NO